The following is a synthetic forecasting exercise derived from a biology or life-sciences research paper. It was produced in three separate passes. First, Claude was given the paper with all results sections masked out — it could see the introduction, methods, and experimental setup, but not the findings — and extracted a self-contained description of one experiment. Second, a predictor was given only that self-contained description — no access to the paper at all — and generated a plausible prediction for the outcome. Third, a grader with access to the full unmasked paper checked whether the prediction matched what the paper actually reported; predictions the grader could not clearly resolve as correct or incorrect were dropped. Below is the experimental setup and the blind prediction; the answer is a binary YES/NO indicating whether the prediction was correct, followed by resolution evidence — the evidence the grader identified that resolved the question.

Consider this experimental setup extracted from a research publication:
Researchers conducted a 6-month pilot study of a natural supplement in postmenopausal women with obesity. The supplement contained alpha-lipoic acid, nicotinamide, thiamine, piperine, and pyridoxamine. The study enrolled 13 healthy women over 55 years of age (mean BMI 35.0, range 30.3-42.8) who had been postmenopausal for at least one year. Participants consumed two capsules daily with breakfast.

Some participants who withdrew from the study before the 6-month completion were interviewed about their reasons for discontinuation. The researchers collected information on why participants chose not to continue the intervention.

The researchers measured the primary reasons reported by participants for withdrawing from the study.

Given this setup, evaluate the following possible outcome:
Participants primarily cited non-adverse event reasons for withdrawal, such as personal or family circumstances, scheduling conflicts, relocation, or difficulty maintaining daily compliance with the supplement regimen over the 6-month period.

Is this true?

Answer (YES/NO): NO